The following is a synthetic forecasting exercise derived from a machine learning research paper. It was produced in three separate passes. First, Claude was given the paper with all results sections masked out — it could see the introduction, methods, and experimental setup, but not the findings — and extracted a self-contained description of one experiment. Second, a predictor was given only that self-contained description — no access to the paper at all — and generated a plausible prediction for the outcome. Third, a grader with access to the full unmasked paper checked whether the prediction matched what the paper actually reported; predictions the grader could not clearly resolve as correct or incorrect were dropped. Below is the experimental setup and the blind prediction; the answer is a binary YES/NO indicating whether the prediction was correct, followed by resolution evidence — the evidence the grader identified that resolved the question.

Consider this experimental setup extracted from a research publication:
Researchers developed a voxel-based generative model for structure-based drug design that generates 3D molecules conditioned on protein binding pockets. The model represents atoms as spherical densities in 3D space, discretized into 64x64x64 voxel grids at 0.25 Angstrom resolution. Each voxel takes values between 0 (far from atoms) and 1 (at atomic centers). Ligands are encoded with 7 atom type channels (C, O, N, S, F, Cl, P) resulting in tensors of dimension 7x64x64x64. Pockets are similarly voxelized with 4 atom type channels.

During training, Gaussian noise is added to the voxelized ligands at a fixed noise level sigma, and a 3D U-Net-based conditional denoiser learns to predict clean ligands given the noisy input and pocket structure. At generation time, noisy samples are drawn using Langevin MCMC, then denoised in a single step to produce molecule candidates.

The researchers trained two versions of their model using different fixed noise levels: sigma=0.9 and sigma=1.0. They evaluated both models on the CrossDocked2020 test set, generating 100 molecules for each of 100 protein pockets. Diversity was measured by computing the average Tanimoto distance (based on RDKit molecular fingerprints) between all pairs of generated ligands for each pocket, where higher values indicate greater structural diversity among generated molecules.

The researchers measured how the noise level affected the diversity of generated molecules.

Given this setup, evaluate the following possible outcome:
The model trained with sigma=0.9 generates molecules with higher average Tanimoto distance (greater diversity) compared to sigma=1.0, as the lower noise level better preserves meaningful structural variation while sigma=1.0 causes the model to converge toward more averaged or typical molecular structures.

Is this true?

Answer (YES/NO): NO